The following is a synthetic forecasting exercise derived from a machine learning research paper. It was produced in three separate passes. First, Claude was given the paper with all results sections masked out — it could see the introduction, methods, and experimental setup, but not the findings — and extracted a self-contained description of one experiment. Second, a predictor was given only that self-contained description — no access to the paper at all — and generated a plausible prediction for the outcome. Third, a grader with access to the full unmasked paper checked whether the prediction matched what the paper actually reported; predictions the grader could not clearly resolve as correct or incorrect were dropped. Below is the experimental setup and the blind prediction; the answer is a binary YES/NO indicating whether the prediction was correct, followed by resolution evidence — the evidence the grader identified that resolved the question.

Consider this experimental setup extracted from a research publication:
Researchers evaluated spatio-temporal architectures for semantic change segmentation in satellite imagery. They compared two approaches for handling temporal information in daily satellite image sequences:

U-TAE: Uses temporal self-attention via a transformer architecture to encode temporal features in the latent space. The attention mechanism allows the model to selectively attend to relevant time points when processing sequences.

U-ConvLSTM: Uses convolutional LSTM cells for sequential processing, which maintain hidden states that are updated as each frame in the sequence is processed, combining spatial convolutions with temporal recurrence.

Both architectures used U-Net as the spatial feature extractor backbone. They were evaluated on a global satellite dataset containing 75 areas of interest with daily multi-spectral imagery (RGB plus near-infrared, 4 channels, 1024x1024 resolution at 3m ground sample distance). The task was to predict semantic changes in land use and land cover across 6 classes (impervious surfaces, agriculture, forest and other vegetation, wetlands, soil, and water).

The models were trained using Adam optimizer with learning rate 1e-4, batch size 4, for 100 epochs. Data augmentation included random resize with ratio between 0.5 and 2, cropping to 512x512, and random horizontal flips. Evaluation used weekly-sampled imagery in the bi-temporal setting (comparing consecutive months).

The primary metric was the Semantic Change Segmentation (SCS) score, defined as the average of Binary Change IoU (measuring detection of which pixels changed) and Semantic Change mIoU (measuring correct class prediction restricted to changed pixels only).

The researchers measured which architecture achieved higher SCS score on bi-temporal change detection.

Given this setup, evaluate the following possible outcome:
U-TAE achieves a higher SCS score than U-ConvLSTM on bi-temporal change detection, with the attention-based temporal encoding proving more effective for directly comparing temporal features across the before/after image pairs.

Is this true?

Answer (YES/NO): YES